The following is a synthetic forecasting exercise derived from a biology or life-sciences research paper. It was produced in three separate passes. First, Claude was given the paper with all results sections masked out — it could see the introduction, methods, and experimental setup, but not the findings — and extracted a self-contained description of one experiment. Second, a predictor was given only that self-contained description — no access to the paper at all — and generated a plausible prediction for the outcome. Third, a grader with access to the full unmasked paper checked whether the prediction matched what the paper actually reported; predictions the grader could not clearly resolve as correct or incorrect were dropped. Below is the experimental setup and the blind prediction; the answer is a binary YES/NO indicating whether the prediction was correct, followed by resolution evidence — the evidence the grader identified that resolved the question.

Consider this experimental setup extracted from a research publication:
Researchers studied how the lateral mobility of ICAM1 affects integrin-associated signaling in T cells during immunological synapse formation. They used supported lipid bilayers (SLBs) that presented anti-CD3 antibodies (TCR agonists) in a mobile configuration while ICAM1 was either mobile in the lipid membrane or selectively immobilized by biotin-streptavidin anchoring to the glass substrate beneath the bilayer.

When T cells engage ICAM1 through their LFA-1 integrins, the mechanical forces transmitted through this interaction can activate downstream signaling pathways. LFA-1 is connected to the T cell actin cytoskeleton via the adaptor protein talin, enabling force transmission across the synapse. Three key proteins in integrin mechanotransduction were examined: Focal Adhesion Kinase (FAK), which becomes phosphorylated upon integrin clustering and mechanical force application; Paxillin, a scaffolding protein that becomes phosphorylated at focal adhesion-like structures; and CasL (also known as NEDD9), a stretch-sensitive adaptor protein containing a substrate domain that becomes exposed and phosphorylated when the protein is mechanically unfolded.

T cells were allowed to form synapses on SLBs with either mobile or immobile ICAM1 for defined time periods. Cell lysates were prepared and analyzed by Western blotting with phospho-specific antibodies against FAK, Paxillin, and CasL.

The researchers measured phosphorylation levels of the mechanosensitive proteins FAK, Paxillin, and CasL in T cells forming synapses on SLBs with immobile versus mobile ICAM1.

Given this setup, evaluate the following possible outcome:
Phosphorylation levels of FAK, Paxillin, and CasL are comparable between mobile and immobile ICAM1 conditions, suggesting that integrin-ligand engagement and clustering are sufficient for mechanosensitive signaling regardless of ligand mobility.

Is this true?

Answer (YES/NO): NO